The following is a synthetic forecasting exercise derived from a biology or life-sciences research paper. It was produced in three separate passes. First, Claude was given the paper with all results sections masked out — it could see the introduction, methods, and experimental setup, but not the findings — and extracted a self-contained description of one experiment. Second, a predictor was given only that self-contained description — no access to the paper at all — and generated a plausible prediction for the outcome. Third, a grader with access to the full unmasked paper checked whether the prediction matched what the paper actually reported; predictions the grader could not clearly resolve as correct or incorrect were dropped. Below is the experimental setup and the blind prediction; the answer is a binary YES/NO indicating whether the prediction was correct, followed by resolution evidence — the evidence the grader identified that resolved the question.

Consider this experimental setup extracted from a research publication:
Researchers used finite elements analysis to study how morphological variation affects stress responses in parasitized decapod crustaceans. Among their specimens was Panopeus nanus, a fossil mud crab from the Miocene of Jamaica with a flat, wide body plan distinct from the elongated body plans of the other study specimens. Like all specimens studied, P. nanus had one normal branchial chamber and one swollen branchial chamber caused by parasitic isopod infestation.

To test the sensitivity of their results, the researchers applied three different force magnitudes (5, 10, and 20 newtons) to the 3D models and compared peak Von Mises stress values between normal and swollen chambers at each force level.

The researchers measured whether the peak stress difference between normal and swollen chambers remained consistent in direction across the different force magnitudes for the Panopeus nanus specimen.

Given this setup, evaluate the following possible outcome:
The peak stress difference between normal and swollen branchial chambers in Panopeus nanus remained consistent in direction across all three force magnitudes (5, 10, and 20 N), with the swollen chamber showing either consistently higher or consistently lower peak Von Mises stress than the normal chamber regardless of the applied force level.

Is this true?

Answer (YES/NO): NO